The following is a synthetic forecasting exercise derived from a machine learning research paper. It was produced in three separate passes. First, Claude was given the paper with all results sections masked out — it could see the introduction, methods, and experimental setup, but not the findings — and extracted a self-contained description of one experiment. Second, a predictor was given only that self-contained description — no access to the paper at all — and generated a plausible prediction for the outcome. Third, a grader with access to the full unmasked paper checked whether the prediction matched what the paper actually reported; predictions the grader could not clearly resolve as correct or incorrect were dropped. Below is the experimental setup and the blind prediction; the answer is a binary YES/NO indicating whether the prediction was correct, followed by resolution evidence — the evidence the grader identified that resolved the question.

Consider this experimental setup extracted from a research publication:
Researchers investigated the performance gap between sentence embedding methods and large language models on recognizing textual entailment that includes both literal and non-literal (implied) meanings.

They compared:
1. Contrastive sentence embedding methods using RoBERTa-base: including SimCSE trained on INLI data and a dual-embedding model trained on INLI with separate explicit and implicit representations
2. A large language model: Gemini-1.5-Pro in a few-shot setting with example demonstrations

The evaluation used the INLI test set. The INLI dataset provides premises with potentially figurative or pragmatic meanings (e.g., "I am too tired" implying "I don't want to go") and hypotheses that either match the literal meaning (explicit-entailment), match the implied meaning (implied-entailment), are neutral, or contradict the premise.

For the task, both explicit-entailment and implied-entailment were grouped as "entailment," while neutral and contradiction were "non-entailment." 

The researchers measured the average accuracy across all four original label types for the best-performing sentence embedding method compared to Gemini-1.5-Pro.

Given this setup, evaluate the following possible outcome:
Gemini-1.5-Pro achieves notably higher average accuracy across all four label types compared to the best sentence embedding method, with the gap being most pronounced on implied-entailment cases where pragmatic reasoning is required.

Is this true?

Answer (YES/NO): NO